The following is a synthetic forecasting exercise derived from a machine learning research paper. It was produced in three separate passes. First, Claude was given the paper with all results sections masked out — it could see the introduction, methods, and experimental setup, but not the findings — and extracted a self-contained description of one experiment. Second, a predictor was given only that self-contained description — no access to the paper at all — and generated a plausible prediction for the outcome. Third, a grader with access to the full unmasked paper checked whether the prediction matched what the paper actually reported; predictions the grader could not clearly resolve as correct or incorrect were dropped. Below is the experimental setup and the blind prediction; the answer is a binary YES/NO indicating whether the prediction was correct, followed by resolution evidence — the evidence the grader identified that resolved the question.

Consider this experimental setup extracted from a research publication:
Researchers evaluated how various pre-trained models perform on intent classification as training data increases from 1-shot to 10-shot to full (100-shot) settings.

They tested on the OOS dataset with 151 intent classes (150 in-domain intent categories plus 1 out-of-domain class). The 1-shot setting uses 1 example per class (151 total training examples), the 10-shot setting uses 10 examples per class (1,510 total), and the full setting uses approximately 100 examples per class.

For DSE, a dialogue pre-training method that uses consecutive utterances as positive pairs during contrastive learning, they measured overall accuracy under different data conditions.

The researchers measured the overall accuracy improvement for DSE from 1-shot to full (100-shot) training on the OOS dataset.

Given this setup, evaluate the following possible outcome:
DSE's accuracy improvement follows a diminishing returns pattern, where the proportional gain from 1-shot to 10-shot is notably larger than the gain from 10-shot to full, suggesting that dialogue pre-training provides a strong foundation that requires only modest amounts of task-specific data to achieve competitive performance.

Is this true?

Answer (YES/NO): YES